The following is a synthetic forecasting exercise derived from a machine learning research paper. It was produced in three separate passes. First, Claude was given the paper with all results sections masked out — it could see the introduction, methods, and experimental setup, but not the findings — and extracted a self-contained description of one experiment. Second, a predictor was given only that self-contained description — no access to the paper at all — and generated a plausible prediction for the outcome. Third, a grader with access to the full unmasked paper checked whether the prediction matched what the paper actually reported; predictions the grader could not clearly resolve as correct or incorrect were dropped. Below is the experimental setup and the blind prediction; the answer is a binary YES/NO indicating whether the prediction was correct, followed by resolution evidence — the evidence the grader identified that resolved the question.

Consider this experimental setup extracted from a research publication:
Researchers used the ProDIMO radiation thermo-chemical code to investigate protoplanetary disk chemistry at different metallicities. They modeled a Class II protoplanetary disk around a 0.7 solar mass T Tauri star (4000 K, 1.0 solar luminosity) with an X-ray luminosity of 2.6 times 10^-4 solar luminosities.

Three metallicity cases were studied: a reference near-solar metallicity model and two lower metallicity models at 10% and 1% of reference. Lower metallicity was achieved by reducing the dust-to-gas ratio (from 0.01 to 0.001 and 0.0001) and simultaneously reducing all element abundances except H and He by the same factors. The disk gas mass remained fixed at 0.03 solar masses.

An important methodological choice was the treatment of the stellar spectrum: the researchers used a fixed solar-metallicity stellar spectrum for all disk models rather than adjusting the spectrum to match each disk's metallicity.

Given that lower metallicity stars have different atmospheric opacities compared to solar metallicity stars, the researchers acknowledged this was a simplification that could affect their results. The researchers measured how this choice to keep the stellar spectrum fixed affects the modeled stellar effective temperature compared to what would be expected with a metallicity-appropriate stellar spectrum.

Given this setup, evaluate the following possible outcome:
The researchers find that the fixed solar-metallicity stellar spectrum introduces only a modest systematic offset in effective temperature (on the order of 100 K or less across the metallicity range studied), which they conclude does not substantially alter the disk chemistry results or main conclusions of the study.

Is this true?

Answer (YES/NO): NO